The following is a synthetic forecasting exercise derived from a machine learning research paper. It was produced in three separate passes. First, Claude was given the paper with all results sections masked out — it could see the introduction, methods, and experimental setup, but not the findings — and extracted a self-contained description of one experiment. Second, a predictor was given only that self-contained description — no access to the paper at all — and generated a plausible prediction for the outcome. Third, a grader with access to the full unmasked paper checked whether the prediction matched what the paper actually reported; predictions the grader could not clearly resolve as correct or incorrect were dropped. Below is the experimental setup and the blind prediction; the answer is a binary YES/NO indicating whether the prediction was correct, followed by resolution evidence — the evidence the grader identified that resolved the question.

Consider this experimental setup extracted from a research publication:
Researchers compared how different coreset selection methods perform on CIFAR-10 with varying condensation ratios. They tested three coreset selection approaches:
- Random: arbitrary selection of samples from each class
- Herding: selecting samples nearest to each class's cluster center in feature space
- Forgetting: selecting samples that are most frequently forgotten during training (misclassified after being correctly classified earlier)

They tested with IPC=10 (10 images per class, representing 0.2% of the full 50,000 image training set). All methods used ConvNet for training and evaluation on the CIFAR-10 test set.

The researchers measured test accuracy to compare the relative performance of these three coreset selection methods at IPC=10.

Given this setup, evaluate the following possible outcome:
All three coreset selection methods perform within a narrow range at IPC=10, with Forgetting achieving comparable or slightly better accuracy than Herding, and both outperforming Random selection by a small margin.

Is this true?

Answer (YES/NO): NO